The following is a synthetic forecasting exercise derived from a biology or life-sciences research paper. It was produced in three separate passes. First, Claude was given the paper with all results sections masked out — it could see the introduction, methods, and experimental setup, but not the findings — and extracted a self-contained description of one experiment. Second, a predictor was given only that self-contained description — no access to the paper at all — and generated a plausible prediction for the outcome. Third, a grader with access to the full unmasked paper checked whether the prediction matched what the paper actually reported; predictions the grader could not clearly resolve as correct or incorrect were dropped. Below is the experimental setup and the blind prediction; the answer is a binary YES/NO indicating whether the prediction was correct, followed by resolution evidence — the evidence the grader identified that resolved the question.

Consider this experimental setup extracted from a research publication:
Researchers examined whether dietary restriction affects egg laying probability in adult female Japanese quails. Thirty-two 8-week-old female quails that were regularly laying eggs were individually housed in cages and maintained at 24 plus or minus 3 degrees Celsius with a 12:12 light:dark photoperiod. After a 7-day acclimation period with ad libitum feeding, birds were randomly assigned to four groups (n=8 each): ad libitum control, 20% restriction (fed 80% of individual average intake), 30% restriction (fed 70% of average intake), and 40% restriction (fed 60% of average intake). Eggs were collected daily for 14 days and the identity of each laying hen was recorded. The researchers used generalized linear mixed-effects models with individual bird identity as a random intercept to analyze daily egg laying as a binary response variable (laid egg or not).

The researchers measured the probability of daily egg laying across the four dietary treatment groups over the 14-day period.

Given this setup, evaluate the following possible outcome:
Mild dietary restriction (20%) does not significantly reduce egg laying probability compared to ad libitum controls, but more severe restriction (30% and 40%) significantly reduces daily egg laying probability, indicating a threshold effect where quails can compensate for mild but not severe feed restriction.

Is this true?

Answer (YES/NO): NO